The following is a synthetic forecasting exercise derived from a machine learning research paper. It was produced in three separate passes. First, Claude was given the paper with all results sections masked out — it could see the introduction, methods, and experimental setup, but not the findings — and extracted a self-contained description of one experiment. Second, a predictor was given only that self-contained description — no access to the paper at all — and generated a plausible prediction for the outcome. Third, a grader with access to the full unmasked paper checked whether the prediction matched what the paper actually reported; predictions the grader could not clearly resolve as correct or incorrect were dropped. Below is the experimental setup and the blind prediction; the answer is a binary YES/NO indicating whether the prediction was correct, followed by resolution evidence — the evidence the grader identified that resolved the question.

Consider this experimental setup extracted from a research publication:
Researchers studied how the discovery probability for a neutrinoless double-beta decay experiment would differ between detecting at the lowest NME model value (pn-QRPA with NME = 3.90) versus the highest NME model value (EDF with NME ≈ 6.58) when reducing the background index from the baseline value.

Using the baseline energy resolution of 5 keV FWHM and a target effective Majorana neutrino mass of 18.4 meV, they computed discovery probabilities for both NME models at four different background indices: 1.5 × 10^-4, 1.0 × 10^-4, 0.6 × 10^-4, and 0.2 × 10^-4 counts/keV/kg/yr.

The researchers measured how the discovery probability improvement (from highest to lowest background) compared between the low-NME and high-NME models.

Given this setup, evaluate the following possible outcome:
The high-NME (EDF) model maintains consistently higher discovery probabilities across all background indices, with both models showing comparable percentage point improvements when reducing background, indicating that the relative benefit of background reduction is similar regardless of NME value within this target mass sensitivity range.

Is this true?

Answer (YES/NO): NO